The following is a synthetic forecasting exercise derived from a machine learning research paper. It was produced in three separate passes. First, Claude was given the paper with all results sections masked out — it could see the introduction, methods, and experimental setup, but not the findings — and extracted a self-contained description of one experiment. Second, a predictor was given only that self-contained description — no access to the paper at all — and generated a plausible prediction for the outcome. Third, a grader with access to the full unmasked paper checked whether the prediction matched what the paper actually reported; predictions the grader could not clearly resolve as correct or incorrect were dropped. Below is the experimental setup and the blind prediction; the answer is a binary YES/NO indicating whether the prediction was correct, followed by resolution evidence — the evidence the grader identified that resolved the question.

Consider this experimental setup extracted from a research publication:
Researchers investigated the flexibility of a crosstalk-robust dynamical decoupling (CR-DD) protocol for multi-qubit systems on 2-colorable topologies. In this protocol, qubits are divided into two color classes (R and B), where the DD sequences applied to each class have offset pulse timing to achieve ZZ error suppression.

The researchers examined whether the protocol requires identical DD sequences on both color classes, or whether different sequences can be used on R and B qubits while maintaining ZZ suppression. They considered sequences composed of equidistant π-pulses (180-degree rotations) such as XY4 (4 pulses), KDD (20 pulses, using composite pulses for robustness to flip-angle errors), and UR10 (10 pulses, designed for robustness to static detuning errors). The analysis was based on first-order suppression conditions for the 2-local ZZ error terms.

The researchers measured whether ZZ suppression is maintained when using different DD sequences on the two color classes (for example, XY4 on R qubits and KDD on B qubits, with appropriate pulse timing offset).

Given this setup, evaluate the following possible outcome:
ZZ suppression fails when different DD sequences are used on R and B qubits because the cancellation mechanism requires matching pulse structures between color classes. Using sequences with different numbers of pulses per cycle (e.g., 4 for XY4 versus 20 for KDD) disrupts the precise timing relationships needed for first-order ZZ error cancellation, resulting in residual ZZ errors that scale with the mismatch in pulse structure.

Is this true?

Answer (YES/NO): NO